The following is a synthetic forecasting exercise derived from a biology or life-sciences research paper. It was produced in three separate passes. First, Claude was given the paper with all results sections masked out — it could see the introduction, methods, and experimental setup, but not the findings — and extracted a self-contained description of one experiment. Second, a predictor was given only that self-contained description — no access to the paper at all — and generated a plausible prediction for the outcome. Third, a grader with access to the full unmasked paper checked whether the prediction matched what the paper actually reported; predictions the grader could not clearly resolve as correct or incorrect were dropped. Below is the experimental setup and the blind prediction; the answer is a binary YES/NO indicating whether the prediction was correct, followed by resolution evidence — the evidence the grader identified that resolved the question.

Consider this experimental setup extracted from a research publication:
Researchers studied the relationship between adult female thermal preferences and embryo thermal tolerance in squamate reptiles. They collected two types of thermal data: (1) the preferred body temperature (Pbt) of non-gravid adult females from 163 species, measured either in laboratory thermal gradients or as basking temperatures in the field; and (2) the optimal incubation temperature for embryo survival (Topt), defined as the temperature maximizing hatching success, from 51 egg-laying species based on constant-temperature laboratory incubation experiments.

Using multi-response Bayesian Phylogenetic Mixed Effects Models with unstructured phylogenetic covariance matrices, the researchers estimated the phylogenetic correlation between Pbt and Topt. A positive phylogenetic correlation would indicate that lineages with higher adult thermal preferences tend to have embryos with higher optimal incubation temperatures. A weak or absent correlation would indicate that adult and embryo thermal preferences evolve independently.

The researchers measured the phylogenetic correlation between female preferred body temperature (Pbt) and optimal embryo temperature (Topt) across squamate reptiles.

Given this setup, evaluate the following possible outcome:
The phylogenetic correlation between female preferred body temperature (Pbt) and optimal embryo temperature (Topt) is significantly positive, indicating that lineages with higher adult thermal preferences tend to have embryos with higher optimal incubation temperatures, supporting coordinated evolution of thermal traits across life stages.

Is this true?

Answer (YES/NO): NO